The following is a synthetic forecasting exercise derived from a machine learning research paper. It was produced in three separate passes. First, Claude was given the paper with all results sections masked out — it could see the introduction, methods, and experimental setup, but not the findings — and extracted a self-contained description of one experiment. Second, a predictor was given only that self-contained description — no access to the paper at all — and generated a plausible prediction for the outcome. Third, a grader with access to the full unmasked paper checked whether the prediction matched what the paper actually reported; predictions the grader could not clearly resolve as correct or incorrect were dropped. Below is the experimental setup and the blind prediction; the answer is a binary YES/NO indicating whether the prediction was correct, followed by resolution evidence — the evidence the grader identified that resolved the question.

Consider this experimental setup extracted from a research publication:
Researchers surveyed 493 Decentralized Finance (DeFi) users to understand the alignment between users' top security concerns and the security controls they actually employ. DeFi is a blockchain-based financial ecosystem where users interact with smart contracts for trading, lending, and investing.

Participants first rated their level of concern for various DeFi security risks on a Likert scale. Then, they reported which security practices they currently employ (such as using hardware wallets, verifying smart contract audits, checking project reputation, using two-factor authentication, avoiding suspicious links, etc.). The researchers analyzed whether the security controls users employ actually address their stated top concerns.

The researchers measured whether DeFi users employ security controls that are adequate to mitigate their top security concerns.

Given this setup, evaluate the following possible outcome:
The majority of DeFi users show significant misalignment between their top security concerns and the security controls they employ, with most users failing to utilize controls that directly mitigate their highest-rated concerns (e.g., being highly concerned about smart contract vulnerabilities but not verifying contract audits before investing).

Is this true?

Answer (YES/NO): YES